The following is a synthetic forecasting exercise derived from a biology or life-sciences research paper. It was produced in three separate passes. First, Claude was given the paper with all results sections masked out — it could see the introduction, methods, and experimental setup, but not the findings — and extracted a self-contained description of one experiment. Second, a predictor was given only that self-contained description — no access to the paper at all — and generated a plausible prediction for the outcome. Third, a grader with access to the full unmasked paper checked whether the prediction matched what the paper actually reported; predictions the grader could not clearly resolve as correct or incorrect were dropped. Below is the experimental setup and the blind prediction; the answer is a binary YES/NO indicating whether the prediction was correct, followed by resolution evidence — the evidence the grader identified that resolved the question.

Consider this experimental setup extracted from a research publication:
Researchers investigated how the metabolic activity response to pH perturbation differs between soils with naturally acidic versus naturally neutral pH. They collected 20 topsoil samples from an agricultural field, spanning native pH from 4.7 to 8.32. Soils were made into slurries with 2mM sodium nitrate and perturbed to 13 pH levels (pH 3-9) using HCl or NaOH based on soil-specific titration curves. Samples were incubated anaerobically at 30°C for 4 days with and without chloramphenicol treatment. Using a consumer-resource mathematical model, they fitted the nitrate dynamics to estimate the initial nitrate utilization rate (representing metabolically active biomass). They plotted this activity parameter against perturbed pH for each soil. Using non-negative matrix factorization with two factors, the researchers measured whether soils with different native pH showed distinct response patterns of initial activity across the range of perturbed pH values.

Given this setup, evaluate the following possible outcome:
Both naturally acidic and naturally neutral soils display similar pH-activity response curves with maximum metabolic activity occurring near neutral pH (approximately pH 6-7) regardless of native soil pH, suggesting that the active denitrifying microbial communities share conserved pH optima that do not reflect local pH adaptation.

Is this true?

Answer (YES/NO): NO